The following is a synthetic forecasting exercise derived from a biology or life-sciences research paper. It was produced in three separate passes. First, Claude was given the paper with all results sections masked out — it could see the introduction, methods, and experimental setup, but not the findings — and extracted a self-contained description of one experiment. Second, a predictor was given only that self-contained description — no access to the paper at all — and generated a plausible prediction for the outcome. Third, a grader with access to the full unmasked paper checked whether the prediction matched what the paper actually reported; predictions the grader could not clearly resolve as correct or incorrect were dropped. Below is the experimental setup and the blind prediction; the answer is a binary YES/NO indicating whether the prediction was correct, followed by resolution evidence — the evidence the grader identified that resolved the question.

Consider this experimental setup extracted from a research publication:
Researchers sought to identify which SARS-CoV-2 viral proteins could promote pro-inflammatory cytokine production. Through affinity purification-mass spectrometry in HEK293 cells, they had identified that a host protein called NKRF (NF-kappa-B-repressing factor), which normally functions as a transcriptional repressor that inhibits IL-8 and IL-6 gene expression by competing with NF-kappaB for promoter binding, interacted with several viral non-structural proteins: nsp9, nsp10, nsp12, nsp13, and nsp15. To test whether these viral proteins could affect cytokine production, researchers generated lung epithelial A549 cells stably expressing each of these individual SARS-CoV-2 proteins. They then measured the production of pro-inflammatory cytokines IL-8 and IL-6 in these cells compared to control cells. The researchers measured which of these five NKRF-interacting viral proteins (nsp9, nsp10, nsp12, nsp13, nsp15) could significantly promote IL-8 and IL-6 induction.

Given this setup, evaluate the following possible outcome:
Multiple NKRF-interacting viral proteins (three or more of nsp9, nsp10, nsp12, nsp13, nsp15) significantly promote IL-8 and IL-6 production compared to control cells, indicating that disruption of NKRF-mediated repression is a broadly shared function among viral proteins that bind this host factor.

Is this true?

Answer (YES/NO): NO